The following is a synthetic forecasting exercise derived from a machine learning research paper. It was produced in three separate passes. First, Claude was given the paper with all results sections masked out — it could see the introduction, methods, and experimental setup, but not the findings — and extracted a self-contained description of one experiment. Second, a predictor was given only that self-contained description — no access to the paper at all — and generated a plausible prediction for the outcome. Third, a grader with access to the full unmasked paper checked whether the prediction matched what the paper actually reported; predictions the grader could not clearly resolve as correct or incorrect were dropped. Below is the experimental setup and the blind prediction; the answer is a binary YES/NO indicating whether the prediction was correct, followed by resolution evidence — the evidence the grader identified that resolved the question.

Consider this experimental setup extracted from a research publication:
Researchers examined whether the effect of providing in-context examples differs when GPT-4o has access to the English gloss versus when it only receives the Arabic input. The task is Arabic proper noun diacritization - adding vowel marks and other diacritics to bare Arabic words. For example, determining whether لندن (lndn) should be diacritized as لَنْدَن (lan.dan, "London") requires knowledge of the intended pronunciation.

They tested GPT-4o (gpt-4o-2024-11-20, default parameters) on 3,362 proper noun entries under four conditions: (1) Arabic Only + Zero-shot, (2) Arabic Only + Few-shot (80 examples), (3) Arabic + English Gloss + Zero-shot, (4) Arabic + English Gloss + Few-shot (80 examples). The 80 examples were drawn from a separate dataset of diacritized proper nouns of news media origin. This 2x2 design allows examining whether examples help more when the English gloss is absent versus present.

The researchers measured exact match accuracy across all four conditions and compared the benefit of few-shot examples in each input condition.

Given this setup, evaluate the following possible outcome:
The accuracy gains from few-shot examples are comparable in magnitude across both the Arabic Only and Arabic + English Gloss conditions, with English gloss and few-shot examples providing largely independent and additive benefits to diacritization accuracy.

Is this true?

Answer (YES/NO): NO